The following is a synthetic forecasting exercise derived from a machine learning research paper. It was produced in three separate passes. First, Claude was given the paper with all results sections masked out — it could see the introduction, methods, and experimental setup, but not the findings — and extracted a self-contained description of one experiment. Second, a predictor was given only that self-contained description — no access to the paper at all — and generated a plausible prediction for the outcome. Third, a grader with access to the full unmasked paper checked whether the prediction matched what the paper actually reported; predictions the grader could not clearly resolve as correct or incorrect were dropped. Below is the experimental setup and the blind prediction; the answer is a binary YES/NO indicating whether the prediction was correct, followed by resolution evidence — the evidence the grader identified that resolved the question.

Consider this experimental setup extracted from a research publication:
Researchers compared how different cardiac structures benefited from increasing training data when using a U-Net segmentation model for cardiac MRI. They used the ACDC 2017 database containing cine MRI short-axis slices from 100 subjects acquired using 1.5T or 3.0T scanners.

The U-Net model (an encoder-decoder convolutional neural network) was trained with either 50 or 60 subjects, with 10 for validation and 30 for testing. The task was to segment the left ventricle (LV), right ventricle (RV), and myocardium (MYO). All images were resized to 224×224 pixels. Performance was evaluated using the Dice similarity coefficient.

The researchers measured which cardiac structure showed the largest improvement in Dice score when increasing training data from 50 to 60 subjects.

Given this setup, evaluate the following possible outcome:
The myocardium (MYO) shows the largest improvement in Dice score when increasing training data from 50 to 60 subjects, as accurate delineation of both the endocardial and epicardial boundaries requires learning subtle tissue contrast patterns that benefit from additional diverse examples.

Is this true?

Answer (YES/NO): NO